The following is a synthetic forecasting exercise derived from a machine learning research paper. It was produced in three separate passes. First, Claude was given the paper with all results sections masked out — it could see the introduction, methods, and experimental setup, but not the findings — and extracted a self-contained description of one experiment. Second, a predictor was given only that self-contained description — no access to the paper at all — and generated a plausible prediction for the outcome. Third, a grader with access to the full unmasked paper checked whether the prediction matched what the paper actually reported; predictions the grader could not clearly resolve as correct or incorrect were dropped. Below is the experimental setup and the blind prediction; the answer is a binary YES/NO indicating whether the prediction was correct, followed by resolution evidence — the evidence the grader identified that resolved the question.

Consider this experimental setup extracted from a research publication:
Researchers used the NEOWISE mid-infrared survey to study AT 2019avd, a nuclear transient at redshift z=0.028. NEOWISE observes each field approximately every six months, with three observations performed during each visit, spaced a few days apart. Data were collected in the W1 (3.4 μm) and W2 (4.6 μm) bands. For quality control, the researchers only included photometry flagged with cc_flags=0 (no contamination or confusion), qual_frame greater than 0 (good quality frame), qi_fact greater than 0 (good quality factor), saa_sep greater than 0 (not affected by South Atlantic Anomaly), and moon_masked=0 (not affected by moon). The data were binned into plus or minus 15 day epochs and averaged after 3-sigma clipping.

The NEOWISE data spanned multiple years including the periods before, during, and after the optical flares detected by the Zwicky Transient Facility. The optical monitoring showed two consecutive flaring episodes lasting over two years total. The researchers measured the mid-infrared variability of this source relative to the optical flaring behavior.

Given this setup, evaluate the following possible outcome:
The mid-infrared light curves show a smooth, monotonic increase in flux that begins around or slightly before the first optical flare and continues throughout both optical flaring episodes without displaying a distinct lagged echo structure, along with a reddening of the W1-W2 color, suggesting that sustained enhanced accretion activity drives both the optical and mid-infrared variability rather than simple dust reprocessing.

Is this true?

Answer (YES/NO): NO